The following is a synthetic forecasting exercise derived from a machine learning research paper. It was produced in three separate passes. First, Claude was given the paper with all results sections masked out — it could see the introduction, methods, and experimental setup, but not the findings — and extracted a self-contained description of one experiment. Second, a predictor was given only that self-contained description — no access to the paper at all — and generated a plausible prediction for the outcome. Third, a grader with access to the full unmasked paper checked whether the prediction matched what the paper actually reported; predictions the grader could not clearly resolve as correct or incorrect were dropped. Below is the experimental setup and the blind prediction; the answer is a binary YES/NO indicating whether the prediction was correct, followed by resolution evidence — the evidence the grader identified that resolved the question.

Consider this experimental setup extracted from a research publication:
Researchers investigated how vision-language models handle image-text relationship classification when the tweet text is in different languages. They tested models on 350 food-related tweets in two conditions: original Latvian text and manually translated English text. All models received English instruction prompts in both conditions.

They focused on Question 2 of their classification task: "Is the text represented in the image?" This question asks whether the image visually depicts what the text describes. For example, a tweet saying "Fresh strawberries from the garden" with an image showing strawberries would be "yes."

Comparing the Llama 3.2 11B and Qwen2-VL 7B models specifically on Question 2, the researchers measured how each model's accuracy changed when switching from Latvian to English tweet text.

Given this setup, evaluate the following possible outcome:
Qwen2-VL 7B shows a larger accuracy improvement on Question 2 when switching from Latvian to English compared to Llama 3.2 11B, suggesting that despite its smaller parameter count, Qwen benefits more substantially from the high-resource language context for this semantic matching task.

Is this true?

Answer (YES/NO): YES